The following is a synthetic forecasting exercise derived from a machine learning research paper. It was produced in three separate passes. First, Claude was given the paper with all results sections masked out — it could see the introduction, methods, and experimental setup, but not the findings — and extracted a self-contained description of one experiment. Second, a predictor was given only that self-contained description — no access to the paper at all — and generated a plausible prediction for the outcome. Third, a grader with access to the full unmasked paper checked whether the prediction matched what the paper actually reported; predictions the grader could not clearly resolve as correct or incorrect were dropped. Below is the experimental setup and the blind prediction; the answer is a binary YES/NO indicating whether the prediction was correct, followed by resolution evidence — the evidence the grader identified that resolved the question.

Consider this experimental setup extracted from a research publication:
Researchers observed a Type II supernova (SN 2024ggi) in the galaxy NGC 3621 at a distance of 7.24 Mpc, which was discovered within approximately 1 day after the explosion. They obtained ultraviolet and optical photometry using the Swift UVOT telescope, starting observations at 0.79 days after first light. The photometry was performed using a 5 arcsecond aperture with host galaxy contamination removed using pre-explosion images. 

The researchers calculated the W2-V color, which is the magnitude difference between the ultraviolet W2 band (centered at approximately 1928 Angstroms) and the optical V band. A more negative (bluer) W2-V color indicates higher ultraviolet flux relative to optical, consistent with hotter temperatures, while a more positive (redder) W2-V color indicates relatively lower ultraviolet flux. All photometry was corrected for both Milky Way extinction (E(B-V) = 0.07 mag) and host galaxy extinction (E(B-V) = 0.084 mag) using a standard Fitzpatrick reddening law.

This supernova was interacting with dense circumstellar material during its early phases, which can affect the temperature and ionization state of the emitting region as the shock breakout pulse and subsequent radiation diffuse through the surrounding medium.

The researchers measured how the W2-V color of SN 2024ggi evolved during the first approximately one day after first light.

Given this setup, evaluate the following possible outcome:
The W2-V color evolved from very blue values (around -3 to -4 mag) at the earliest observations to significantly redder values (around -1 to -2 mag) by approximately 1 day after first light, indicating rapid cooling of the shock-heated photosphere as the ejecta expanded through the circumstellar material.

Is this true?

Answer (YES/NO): NO